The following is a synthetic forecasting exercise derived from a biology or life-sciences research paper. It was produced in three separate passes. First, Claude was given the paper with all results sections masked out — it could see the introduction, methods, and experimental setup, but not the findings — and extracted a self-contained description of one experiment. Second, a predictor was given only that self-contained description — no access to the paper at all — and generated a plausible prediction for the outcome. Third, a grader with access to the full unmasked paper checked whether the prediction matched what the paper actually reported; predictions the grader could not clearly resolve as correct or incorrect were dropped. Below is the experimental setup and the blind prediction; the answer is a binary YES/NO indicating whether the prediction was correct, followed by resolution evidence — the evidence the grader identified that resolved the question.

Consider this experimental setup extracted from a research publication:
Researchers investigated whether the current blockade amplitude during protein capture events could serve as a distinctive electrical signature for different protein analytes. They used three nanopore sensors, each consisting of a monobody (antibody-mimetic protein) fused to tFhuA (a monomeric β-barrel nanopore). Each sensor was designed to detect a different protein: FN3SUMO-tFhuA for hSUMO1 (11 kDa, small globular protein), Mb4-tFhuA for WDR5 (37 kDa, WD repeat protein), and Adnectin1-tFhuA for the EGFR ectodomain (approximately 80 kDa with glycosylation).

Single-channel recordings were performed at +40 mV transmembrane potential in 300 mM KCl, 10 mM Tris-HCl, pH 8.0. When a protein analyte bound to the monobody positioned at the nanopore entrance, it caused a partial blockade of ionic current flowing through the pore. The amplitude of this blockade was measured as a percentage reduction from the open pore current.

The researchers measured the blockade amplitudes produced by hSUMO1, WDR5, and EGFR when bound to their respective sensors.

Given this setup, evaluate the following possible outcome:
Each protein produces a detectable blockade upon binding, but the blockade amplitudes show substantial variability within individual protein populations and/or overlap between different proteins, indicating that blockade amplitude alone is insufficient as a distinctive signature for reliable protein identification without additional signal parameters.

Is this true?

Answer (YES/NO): NO